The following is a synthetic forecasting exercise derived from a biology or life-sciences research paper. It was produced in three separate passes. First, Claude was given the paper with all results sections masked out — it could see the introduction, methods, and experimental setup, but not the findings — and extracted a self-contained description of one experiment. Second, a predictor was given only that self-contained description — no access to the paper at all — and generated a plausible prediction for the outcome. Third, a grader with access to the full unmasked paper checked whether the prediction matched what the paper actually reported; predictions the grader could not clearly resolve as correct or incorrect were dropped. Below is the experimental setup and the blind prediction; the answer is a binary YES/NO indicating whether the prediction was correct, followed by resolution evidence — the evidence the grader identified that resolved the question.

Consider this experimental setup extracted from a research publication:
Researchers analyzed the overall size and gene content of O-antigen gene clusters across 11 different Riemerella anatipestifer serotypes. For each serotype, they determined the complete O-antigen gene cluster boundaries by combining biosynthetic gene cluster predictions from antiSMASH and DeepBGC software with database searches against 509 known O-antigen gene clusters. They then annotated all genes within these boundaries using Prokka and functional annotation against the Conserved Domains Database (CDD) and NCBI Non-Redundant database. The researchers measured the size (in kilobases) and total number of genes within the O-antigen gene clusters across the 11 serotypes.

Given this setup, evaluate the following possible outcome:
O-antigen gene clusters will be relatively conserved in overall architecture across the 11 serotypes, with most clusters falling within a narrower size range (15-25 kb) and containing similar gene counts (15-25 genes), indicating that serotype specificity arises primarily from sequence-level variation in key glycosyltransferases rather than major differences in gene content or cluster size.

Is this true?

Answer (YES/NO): NO